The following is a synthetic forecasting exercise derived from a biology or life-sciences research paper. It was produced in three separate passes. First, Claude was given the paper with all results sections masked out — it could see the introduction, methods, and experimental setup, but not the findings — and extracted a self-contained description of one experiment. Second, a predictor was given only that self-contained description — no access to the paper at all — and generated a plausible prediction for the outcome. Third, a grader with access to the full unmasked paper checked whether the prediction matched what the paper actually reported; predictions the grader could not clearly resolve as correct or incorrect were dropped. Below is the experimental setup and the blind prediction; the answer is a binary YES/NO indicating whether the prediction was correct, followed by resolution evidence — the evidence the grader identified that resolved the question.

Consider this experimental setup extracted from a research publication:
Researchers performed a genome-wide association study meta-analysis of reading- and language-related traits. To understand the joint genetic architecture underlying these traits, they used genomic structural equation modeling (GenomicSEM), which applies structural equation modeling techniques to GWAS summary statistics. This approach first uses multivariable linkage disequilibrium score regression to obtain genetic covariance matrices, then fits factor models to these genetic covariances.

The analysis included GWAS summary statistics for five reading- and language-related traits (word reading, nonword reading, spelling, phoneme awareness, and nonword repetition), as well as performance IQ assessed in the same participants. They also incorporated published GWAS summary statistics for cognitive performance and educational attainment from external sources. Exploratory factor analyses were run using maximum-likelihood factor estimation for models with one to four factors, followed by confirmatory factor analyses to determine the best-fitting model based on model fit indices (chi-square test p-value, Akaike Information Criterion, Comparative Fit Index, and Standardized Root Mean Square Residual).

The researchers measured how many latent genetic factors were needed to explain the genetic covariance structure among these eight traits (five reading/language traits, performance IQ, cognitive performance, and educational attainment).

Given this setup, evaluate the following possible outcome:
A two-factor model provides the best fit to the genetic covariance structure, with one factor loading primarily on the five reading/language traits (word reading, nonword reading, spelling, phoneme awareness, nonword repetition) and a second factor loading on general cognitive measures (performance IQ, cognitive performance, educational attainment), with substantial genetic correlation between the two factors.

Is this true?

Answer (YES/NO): NO